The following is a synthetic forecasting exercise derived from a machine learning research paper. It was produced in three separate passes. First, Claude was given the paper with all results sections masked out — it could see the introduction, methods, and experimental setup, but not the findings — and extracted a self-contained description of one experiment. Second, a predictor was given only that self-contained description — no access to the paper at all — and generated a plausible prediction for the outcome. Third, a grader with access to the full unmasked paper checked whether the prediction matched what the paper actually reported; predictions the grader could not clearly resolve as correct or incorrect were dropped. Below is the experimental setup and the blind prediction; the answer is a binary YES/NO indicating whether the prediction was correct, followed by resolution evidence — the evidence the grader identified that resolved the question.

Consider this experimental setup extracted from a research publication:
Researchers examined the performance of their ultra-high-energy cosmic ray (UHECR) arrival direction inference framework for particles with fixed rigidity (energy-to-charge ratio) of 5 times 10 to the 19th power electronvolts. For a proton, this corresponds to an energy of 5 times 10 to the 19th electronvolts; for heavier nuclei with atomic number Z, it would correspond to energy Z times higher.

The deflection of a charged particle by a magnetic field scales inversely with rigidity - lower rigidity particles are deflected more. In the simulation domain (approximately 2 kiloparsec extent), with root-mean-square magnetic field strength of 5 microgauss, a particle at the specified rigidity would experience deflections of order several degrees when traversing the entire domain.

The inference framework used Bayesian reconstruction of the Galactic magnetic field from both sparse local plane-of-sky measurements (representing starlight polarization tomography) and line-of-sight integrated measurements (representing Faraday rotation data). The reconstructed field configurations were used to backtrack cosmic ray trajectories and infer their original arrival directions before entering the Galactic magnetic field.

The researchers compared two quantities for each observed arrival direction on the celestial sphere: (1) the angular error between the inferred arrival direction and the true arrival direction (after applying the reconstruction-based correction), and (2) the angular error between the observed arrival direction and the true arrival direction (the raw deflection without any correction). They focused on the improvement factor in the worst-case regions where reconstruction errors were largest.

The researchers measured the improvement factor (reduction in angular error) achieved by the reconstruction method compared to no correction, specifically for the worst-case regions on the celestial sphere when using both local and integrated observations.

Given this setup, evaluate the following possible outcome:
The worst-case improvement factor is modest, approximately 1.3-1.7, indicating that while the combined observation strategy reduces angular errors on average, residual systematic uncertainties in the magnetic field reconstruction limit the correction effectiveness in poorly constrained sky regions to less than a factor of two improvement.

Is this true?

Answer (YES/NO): NO